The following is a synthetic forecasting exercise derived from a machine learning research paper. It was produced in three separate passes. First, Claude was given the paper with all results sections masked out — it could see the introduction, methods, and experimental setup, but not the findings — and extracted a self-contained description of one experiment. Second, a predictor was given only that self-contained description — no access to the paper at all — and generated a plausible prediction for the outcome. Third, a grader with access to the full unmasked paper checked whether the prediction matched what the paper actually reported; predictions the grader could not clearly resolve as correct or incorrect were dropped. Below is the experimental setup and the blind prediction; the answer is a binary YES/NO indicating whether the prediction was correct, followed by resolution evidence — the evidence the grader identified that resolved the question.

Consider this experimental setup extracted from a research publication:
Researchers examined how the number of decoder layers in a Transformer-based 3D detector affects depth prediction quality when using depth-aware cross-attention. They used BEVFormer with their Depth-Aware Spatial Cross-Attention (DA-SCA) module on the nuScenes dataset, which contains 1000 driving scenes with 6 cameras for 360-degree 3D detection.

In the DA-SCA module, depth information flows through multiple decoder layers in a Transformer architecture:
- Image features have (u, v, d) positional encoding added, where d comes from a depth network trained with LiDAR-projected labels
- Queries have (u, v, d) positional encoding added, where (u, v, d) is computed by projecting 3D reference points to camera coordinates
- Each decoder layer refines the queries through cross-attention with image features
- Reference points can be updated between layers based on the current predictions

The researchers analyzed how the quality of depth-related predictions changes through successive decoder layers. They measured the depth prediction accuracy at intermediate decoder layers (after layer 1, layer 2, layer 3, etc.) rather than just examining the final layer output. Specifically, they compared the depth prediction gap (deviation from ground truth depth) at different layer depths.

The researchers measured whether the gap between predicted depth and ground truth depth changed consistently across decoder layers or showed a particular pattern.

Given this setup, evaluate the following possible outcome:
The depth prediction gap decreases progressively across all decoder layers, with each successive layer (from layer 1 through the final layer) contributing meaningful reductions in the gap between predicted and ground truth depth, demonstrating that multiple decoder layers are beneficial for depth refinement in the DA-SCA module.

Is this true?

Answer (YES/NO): YES